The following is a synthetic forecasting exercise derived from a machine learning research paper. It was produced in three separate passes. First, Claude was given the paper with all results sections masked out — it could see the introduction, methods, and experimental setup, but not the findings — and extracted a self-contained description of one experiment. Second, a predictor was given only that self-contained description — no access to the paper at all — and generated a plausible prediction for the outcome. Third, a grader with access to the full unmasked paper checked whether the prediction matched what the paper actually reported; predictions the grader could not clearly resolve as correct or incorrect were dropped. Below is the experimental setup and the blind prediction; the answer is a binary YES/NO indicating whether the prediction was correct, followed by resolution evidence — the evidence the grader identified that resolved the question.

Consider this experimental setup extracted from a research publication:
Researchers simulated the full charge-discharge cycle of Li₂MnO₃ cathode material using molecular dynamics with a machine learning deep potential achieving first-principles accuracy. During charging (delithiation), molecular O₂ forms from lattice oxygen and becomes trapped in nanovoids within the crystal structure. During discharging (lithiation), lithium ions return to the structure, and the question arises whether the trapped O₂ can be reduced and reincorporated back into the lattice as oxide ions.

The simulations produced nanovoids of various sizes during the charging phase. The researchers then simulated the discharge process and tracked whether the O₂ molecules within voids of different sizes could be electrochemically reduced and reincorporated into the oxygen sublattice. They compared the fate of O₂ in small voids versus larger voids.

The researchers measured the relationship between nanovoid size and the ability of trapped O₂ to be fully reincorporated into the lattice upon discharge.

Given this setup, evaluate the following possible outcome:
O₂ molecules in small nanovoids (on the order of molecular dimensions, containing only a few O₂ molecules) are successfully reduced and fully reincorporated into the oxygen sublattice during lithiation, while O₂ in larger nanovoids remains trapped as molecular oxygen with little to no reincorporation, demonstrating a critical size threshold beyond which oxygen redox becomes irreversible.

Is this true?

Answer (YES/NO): YES